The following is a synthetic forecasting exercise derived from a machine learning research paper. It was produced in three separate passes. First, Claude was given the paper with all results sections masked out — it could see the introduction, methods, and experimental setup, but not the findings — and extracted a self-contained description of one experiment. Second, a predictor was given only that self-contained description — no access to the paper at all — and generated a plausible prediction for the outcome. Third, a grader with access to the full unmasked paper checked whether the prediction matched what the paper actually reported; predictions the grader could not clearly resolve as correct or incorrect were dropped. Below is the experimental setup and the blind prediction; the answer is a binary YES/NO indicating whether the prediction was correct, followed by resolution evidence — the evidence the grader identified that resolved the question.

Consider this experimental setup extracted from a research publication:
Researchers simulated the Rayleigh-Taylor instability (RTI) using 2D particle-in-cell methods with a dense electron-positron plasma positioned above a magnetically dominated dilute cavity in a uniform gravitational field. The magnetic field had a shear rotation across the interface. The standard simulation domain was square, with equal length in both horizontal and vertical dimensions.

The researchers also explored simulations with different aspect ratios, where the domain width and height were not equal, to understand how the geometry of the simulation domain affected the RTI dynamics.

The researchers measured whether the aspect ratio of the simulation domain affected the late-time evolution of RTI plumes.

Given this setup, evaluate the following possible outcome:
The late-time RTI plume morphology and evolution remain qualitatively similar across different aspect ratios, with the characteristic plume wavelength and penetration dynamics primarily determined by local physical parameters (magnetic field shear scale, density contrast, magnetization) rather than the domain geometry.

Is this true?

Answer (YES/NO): NO